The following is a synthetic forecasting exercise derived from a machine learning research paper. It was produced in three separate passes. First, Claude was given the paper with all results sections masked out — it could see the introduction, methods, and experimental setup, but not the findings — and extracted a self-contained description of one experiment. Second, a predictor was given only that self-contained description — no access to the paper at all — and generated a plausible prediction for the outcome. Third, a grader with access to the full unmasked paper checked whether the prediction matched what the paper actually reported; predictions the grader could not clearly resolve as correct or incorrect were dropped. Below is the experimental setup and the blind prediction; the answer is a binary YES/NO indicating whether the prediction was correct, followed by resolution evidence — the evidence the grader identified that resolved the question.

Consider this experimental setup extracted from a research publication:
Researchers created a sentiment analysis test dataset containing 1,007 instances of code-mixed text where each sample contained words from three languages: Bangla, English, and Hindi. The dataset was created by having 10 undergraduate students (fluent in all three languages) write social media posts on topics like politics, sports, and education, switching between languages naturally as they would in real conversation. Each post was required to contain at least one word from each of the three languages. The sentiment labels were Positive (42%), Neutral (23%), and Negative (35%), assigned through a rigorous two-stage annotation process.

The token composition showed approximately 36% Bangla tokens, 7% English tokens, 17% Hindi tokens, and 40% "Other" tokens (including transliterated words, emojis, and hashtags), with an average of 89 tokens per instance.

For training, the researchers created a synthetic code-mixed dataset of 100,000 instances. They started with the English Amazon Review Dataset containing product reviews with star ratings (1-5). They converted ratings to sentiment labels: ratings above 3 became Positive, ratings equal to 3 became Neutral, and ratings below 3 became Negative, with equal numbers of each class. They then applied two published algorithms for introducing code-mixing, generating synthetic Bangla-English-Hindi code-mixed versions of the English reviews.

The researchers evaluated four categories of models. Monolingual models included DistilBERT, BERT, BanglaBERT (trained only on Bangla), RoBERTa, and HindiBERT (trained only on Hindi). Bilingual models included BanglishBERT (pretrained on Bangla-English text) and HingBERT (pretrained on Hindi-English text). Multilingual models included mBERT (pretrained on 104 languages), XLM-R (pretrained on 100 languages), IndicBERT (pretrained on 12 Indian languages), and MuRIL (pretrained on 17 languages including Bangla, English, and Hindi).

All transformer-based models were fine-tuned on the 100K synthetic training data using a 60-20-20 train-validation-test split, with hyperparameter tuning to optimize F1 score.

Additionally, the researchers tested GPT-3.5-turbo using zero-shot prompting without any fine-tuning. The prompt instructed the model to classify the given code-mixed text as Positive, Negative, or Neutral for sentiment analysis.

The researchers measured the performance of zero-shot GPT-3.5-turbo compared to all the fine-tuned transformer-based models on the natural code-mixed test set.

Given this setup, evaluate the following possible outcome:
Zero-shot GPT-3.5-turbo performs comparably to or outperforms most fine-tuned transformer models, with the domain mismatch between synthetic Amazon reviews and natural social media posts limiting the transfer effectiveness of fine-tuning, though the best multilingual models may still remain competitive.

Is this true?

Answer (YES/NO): YES